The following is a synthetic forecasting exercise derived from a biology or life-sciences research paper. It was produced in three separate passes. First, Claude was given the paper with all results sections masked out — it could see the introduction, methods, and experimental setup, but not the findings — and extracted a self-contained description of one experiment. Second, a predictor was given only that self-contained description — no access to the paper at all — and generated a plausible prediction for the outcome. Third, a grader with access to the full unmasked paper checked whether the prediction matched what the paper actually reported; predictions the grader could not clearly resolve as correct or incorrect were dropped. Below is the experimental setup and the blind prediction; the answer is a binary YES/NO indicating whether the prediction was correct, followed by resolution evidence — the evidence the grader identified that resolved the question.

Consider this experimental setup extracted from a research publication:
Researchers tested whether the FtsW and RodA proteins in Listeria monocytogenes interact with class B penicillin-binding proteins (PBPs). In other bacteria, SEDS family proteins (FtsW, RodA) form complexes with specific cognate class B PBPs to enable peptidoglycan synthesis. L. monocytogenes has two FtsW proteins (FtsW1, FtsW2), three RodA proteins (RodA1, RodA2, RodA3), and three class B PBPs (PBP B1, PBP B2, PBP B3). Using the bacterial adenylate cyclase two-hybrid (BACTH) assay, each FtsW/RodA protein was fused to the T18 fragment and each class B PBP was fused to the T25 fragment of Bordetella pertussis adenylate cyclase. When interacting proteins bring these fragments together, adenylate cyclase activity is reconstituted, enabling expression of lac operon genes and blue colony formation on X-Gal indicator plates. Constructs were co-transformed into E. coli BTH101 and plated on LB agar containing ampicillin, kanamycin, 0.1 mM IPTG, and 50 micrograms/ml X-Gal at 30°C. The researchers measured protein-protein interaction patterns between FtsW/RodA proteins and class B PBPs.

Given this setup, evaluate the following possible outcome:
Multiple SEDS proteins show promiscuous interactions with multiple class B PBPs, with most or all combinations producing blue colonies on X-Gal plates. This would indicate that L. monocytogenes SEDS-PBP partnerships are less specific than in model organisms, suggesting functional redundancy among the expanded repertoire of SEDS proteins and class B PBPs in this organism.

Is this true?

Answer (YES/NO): YES